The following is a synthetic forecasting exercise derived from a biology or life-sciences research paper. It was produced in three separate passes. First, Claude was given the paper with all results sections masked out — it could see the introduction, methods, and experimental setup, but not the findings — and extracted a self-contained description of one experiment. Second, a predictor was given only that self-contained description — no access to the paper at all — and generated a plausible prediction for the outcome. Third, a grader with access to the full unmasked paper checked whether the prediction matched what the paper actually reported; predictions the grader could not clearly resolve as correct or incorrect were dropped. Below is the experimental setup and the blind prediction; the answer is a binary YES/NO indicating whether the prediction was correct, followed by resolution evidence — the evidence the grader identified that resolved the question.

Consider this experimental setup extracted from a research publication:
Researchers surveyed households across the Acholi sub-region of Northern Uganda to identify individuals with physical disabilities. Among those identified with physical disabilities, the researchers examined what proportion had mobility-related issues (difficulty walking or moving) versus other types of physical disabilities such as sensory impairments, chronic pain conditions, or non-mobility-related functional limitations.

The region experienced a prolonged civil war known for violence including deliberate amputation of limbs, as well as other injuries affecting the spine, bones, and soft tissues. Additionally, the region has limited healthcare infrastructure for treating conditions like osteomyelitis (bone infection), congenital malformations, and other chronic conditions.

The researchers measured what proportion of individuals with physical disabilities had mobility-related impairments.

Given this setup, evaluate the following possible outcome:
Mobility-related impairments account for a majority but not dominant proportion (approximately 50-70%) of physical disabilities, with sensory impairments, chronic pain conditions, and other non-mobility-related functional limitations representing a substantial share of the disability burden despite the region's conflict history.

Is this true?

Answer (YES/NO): YES